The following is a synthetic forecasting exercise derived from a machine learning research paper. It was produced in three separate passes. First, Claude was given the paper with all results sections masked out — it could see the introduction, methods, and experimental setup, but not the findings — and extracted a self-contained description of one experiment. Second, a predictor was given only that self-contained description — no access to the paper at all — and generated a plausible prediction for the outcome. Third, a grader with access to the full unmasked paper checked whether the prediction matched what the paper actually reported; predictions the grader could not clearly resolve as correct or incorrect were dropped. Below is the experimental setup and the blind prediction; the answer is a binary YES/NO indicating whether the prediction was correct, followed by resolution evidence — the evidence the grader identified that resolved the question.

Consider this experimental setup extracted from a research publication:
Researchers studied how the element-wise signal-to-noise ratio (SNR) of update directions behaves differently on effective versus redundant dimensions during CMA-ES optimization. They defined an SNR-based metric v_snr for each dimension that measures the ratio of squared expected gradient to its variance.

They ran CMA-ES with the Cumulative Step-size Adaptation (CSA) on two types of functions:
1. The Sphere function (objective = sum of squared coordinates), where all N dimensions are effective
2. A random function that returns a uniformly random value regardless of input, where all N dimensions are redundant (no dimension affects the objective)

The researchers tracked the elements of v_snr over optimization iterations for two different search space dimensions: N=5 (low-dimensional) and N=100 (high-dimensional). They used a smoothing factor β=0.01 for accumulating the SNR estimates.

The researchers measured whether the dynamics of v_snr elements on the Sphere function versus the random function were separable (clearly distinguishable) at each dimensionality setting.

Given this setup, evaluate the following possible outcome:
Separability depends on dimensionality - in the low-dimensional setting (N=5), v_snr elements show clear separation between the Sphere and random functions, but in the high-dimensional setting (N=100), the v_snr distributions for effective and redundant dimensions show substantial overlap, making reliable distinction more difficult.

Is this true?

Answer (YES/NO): YES